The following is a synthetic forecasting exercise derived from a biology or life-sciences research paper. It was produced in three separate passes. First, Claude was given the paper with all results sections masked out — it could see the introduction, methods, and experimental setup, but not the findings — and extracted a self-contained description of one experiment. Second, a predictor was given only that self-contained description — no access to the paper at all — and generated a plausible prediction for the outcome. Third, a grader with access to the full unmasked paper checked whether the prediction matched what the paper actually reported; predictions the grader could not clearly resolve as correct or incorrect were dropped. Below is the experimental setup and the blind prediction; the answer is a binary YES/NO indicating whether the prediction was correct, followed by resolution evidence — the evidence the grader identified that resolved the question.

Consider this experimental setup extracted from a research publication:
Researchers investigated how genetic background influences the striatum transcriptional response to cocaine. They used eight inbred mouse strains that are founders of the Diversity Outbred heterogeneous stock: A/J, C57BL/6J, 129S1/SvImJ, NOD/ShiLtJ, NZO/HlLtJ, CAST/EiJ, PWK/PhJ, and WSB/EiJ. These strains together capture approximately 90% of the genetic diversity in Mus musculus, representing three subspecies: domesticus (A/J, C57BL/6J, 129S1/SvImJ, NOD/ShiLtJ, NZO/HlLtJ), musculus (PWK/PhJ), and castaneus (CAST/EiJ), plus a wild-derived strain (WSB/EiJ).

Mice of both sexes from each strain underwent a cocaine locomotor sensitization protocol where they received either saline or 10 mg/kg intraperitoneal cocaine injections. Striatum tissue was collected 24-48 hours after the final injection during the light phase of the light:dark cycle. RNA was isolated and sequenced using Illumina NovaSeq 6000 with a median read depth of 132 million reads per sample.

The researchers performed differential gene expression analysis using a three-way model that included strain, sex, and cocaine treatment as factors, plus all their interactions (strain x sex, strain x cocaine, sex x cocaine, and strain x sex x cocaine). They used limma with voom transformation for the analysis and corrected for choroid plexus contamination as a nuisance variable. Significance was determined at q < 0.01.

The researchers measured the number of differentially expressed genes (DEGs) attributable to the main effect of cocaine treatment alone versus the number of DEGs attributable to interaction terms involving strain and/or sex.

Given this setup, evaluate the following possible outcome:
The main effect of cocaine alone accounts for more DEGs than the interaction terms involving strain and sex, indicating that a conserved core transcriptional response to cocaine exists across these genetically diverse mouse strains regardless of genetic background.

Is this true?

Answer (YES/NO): NO